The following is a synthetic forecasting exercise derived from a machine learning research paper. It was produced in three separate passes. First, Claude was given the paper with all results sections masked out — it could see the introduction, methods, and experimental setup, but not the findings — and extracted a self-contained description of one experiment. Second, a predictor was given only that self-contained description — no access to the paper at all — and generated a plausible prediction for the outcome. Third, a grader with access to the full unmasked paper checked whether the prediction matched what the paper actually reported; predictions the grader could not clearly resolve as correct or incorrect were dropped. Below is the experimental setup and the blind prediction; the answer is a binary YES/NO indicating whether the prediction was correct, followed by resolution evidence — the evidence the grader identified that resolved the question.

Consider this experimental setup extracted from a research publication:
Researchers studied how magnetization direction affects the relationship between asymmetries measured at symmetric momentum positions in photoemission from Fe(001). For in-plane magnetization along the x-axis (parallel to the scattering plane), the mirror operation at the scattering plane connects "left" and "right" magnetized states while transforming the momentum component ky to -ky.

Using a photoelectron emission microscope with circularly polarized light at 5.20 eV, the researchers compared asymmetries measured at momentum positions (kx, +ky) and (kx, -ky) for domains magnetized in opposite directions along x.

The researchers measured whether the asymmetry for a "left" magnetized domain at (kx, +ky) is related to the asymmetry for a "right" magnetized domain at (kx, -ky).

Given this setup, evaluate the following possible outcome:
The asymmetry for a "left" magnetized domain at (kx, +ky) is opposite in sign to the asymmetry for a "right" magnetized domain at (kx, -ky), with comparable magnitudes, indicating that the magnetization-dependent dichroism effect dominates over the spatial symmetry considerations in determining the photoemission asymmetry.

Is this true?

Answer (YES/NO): YES